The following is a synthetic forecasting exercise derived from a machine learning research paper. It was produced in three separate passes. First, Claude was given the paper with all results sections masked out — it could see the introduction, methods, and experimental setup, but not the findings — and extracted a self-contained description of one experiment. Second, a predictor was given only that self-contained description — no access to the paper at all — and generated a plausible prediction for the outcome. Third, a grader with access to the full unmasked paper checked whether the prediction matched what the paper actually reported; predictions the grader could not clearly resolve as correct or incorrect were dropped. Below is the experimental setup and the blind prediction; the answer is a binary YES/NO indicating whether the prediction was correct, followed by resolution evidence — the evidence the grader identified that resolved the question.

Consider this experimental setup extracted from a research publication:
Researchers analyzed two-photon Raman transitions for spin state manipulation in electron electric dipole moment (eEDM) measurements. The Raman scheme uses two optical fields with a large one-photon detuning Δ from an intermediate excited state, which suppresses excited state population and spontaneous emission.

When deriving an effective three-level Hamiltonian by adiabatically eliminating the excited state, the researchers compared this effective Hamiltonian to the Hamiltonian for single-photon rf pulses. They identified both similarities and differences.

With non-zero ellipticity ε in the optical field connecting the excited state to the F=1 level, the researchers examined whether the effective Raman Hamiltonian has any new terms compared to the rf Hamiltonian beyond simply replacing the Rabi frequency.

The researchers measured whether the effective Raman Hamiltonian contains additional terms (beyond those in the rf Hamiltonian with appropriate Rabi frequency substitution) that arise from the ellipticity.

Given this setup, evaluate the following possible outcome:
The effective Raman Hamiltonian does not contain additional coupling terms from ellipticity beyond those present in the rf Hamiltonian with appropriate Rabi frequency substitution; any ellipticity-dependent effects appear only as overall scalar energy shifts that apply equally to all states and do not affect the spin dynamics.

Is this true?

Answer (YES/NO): NO